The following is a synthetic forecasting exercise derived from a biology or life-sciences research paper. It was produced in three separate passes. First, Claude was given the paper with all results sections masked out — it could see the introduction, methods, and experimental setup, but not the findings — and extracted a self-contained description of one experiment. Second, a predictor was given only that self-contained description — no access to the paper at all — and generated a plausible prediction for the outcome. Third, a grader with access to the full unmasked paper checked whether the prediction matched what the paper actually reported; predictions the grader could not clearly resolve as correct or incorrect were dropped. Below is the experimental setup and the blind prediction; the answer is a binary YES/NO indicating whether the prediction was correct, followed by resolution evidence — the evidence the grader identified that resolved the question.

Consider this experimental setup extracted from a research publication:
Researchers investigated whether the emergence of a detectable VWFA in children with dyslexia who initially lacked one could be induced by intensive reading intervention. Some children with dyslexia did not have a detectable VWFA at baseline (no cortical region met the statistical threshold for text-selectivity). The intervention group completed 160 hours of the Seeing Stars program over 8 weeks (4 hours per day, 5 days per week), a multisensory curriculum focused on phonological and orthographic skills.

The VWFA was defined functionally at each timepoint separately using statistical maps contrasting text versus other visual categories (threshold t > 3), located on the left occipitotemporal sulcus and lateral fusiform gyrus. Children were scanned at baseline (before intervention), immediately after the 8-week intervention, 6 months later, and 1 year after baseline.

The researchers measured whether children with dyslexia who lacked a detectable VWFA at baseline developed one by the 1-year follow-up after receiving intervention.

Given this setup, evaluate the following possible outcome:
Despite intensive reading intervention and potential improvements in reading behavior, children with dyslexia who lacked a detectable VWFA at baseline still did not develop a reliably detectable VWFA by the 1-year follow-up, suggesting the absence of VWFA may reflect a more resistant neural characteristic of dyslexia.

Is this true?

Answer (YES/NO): NO